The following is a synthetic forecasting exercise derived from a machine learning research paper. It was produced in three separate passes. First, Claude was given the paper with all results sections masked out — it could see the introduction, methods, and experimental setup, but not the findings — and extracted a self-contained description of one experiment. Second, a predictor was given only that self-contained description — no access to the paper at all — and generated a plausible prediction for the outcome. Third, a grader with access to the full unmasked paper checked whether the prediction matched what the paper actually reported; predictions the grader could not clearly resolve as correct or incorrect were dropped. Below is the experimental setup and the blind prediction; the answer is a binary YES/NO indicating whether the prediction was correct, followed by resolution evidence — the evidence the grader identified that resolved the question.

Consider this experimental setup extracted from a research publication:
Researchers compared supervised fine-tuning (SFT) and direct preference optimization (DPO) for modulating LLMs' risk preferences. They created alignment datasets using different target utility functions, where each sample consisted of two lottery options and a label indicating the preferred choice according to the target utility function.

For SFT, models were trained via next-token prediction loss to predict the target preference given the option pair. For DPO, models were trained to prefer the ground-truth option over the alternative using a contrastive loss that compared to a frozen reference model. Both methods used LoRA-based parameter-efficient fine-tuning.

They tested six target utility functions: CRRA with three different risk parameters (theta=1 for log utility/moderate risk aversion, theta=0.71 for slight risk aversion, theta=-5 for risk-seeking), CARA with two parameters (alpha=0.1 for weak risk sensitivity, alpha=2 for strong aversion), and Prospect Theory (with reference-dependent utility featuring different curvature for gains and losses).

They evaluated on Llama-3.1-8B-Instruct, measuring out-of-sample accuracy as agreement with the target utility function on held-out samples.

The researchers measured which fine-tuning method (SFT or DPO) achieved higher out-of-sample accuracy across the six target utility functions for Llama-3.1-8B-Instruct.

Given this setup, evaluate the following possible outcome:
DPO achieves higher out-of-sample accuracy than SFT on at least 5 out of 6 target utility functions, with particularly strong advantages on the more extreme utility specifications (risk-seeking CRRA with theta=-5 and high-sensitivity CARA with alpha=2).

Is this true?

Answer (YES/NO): NO